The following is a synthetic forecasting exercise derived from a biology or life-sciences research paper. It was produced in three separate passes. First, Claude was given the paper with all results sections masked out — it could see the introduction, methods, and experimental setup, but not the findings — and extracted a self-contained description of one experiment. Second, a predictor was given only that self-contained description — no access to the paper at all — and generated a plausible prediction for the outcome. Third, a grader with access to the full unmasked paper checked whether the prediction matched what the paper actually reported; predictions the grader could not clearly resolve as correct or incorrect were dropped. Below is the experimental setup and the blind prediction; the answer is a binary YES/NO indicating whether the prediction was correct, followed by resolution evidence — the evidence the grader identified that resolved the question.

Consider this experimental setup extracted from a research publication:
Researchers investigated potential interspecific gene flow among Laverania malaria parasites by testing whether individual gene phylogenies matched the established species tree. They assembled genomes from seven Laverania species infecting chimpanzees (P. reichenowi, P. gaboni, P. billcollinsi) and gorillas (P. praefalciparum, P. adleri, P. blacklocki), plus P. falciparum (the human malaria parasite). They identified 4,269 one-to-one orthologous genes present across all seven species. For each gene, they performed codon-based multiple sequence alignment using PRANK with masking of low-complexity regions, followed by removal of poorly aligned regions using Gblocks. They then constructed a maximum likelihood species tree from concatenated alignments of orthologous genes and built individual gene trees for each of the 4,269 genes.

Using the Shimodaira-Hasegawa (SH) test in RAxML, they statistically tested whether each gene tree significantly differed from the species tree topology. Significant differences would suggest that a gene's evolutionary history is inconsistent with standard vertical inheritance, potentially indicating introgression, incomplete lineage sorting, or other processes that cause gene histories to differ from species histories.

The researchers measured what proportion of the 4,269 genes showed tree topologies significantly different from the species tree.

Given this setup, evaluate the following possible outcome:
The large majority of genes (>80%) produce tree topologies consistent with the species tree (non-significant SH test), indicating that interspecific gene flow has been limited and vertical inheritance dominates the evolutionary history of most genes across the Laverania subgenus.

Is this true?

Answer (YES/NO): YES